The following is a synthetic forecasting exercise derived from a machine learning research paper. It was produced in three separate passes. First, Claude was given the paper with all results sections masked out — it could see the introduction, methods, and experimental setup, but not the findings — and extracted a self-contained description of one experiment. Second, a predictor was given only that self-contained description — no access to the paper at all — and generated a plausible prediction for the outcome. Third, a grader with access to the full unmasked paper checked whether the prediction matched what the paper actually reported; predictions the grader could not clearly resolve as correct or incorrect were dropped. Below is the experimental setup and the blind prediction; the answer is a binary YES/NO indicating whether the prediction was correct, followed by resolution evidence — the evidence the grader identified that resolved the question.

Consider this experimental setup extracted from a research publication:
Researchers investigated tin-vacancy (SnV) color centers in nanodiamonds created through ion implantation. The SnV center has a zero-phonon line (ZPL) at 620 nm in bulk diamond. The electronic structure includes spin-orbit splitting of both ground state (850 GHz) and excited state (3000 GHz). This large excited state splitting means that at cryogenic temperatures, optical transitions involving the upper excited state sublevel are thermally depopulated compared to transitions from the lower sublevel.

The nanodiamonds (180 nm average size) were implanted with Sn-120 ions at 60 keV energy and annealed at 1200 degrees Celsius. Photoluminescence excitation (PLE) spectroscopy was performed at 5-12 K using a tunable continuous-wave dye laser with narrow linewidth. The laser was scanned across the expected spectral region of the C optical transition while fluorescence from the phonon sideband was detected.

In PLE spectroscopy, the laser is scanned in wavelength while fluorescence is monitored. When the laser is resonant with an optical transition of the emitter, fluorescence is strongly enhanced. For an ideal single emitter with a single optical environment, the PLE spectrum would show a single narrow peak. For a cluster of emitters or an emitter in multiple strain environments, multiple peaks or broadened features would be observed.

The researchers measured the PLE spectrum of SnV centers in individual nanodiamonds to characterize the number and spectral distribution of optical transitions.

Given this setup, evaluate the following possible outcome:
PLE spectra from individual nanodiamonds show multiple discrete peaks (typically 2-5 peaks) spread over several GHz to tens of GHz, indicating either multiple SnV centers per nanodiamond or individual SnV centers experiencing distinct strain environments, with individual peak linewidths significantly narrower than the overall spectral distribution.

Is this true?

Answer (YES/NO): YES